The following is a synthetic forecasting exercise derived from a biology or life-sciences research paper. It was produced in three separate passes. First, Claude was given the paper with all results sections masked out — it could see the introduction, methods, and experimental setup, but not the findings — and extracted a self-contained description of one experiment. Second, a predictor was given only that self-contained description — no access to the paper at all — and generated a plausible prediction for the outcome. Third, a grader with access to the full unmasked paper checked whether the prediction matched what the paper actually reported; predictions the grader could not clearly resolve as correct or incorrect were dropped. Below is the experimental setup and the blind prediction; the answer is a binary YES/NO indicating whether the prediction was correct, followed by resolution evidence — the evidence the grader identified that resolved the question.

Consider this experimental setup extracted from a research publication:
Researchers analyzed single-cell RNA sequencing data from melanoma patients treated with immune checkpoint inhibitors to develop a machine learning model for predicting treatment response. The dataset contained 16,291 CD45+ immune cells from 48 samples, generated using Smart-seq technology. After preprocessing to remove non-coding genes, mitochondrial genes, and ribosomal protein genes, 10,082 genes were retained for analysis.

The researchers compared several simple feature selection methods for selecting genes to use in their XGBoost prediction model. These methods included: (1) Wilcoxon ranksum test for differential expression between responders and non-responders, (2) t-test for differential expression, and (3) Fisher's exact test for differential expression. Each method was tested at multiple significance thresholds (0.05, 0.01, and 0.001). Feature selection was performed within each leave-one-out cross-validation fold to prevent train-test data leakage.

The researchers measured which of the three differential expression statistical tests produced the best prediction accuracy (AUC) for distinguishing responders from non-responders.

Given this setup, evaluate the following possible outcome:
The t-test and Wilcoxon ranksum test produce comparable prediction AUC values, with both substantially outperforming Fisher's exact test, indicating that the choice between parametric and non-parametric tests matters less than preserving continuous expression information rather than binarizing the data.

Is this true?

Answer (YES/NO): NO